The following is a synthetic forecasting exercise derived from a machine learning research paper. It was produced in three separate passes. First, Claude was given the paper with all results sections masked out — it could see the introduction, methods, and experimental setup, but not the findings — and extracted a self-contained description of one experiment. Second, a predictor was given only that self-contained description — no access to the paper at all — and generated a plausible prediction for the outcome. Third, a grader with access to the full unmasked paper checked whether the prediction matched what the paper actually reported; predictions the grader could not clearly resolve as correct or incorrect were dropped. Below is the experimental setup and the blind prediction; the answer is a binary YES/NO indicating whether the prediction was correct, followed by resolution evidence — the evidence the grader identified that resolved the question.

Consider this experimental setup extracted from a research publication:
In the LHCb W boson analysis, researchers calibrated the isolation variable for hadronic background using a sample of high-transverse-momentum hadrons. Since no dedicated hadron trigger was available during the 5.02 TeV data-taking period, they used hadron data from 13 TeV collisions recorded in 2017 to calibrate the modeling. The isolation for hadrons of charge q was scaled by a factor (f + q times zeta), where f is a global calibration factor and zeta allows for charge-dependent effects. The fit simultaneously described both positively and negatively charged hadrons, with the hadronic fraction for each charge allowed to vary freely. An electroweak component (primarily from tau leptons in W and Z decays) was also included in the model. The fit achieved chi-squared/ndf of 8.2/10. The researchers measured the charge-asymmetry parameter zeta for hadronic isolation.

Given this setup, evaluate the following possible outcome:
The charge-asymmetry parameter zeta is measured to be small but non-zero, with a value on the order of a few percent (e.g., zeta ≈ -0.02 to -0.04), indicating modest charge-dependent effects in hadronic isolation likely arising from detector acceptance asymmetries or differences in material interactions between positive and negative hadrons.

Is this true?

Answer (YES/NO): NO